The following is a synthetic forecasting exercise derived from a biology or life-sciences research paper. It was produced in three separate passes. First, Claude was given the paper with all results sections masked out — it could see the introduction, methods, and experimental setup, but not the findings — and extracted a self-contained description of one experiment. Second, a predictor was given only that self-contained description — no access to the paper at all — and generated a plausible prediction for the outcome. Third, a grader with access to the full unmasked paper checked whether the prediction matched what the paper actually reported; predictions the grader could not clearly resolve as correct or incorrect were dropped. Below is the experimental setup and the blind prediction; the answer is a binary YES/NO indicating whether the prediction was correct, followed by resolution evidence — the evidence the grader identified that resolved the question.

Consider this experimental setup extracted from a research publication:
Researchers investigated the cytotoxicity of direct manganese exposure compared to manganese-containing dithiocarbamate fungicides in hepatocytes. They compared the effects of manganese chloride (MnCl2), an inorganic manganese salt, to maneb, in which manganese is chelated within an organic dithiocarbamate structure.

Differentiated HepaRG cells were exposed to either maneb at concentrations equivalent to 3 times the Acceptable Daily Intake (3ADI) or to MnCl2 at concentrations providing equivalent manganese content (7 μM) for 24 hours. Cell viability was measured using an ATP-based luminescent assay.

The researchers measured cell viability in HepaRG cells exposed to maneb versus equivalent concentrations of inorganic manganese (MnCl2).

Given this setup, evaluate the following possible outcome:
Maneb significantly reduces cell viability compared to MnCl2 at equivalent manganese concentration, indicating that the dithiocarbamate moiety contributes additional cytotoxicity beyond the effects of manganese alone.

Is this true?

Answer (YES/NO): NO